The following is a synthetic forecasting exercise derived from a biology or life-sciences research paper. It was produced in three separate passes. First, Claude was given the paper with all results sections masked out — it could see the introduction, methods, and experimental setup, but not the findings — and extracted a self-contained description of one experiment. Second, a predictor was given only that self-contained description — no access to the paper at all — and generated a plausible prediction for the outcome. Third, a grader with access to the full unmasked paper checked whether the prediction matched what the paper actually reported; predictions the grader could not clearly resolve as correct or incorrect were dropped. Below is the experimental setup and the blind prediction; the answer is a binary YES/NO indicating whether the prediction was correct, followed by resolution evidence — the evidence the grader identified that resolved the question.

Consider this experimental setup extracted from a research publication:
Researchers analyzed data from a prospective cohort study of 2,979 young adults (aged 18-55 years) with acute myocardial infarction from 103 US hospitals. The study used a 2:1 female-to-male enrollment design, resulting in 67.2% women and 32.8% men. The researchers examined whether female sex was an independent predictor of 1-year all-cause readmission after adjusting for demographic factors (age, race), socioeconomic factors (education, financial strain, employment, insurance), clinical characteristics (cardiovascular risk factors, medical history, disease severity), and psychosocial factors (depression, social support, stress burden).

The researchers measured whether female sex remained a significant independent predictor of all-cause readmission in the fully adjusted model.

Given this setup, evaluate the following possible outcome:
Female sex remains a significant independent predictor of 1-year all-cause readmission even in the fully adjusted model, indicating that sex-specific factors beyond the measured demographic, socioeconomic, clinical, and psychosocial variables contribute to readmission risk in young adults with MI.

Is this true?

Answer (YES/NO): YES